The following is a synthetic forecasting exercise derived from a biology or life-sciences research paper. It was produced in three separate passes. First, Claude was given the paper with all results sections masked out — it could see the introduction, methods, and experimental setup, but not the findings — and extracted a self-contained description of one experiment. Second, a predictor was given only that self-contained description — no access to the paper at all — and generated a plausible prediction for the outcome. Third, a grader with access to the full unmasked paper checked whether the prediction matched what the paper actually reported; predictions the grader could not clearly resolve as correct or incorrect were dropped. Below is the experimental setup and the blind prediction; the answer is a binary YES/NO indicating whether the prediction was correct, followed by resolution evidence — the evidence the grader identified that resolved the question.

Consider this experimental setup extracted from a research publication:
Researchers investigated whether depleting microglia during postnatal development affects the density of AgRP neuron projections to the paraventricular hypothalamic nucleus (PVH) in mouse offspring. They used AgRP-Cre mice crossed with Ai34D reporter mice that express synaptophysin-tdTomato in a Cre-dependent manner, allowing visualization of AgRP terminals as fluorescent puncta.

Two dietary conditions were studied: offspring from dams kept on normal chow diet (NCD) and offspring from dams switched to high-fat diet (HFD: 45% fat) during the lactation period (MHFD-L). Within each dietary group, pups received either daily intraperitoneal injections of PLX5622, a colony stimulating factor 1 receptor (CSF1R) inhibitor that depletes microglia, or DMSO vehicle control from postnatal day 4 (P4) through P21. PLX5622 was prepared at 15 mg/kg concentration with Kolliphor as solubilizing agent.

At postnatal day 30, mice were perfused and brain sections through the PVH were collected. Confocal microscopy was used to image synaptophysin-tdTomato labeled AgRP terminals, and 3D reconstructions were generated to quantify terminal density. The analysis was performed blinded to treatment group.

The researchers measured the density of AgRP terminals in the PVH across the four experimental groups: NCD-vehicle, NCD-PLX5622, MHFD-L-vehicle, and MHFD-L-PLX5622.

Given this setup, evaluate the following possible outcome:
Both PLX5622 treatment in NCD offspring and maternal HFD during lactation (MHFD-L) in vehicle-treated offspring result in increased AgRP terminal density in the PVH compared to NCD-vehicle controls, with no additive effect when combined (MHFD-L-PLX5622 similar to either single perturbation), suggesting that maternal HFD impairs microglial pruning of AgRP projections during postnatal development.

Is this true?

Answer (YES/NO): NO